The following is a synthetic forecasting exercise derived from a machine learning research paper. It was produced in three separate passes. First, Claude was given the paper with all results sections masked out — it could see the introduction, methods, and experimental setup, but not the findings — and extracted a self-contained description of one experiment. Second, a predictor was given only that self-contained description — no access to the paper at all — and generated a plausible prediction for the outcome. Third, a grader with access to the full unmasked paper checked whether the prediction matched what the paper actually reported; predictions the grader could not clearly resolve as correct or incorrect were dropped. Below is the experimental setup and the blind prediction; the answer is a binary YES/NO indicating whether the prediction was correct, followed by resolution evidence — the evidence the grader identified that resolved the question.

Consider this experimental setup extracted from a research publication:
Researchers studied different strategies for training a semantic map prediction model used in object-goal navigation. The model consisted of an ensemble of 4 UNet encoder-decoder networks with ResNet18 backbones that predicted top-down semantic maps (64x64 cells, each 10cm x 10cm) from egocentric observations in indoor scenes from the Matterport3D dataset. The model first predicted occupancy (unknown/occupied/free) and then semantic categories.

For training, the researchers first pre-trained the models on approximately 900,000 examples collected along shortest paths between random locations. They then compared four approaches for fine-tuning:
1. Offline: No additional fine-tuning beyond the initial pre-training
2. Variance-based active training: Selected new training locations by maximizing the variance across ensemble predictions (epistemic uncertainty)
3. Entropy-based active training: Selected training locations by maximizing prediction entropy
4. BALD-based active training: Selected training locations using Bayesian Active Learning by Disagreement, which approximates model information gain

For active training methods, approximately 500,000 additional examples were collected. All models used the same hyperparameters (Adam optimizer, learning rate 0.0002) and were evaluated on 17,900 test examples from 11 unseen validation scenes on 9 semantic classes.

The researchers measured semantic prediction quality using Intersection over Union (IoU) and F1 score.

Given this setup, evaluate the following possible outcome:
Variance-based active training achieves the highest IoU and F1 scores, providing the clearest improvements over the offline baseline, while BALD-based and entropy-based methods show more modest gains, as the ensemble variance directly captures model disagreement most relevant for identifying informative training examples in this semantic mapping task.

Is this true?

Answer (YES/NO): YES